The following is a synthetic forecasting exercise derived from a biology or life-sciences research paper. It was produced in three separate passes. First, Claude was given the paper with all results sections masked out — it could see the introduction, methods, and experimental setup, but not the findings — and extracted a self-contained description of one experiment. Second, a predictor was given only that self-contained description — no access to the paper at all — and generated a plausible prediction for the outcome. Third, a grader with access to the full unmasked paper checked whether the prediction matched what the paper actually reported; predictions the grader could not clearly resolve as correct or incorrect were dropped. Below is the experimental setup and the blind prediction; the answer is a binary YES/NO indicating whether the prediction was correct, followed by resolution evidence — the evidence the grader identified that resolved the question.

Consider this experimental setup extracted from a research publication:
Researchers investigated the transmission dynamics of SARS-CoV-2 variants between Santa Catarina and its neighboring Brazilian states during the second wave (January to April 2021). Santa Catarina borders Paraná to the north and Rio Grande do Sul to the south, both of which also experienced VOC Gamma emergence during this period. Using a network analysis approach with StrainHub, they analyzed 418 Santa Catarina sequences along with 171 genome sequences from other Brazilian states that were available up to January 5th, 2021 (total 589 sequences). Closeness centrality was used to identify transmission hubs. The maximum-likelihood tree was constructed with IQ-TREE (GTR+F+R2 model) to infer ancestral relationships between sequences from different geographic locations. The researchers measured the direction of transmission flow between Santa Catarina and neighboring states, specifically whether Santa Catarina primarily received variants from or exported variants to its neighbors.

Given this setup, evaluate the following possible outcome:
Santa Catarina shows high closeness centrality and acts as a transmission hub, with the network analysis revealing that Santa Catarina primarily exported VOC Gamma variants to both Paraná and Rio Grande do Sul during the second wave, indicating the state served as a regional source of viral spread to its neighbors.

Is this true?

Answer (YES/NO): NO